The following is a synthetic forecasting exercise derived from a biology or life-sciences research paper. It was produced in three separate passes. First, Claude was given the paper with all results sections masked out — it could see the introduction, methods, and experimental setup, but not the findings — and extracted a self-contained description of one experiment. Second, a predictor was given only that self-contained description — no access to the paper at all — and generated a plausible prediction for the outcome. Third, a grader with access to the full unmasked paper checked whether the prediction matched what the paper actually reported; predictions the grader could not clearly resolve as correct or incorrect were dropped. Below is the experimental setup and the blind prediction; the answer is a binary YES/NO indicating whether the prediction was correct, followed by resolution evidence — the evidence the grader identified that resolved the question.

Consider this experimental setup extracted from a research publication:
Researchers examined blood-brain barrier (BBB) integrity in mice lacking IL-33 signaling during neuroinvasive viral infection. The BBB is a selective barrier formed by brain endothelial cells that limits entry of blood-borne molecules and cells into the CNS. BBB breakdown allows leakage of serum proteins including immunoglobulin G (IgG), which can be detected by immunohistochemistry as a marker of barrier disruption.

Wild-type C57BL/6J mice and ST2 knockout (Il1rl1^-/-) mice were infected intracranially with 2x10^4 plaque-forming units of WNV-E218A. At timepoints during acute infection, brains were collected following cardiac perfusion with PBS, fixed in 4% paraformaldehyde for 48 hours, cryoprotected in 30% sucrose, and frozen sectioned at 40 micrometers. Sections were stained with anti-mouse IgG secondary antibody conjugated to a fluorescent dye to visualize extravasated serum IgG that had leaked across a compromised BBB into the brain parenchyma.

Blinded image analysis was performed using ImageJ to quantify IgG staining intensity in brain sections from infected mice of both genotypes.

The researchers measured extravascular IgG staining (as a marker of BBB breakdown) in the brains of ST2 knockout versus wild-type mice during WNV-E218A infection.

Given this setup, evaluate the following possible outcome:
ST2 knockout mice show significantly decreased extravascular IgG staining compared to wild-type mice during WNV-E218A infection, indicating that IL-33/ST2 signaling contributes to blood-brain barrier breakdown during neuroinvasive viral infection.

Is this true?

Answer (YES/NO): NO